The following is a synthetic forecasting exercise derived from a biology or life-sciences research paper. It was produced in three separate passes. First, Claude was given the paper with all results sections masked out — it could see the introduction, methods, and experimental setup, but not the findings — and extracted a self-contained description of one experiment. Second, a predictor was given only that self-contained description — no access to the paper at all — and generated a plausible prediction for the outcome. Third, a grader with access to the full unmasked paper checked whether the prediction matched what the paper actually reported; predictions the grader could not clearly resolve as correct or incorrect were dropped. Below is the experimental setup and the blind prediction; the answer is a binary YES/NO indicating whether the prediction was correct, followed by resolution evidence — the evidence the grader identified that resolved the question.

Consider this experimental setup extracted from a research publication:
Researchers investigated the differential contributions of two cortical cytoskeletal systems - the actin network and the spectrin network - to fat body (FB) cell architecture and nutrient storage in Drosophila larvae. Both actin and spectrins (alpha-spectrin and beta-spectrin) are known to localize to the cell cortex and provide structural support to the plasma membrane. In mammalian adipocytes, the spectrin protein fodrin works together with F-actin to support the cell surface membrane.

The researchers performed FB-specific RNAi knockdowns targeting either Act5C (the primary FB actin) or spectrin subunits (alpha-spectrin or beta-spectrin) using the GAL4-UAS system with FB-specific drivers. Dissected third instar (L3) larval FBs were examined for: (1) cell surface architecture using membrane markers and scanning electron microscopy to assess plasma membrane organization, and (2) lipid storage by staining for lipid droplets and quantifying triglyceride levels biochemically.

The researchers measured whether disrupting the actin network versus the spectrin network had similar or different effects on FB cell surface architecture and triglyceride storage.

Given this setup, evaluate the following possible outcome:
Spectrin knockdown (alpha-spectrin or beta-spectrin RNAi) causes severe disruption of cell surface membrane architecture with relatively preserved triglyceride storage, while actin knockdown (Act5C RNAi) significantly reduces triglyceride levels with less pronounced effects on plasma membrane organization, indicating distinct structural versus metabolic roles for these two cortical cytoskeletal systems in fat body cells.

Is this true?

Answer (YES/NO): NO